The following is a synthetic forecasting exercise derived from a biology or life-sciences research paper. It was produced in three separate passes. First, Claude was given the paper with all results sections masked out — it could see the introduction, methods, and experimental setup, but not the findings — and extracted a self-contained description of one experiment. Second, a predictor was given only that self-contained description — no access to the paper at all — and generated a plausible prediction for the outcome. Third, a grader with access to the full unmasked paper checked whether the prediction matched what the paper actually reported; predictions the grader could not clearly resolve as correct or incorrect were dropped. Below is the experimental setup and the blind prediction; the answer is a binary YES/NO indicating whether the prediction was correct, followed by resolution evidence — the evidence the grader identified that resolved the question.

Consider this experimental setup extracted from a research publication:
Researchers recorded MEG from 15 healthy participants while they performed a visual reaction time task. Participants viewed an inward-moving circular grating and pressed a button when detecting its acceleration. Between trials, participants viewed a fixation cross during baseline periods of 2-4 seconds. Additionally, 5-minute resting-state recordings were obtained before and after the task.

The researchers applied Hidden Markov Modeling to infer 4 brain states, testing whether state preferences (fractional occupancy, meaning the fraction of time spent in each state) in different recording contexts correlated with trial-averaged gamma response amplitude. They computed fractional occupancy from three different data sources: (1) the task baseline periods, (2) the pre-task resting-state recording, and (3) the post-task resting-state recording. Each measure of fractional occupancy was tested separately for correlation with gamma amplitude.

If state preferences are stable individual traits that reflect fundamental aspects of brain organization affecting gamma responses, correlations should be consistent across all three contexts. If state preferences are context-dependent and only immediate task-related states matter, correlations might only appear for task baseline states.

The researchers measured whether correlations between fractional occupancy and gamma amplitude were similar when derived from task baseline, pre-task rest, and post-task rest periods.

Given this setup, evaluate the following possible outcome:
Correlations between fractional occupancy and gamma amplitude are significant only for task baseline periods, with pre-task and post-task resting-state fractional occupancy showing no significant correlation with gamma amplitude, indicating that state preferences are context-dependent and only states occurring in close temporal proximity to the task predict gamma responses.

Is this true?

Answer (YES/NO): NO